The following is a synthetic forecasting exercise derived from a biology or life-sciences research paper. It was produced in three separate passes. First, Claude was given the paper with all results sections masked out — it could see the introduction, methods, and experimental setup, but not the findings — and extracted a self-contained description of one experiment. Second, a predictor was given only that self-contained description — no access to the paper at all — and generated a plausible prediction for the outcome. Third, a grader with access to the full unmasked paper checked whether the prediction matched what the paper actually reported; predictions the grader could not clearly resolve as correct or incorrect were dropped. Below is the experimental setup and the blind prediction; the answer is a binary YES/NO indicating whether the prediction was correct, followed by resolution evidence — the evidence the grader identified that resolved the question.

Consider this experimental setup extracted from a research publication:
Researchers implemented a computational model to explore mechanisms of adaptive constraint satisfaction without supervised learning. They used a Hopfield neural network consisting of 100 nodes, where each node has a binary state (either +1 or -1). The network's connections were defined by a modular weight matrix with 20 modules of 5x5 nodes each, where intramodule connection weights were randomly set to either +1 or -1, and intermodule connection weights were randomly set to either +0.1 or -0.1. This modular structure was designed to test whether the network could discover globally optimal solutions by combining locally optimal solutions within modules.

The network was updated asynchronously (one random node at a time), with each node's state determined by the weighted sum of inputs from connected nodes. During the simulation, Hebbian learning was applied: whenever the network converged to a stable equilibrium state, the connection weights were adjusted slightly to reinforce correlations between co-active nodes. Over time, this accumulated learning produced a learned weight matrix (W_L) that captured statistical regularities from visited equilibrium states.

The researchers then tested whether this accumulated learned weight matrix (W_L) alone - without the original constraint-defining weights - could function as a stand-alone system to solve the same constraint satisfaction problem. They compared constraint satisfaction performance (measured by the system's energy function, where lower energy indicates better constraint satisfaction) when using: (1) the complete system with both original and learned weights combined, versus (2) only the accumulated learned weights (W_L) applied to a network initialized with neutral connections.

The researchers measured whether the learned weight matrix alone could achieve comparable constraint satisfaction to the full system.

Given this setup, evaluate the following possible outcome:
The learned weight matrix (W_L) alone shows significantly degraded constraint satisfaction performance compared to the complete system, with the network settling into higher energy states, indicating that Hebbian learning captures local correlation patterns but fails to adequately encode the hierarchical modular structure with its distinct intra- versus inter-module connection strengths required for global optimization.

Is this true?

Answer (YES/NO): NO